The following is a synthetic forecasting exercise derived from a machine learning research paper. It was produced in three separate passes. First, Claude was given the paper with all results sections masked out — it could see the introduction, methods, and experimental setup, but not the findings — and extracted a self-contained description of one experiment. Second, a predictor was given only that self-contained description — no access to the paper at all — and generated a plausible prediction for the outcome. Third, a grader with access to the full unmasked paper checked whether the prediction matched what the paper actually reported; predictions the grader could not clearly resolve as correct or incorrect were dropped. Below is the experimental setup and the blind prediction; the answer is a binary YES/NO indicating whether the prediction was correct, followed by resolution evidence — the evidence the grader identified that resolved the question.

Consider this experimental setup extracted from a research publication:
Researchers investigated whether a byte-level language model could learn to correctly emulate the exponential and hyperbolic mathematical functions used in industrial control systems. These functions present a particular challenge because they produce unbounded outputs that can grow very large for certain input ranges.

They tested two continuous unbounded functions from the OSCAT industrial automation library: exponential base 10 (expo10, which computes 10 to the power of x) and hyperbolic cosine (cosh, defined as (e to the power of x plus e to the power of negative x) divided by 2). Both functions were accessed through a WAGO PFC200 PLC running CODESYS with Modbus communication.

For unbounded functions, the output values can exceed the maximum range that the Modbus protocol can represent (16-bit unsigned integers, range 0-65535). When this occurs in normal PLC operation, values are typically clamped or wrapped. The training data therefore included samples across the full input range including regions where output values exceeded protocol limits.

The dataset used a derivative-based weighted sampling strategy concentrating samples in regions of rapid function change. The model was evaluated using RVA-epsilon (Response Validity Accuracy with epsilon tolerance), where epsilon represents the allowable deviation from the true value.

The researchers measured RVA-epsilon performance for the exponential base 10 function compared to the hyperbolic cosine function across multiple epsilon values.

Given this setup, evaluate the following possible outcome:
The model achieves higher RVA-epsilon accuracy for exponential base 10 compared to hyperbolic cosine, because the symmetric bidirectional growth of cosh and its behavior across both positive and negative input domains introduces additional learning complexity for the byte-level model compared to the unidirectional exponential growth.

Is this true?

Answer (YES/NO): NO